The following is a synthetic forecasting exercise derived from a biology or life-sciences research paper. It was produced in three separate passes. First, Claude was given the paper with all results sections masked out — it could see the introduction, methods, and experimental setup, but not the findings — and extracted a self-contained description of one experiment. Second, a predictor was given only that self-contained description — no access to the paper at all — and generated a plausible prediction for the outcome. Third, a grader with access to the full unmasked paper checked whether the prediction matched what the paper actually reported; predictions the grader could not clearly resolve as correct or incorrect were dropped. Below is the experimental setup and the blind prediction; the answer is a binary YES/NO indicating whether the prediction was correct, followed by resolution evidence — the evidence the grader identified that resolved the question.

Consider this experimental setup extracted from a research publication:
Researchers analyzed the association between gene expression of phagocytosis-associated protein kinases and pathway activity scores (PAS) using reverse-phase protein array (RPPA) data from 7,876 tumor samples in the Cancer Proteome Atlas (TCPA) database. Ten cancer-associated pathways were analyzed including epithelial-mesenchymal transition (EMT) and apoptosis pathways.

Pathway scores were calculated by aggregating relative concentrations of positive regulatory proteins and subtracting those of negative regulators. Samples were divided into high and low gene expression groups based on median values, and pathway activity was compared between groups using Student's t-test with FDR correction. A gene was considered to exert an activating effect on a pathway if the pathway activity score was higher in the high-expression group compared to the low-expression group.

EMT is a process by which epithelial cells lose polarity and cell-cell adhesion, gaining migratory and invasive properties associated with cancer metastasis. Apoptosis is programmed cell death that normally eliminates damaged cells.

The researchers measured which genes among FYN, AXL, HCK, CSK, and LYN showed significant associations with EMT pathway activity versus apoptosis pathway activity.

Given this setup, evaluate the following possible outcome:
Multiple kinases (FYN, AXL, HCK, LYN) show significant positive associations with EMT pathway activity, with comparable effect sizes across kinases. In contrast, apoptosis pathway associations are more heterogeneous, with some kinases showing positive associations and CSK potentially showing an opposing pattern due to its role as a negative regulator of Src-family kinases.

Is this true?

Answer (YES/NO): NO